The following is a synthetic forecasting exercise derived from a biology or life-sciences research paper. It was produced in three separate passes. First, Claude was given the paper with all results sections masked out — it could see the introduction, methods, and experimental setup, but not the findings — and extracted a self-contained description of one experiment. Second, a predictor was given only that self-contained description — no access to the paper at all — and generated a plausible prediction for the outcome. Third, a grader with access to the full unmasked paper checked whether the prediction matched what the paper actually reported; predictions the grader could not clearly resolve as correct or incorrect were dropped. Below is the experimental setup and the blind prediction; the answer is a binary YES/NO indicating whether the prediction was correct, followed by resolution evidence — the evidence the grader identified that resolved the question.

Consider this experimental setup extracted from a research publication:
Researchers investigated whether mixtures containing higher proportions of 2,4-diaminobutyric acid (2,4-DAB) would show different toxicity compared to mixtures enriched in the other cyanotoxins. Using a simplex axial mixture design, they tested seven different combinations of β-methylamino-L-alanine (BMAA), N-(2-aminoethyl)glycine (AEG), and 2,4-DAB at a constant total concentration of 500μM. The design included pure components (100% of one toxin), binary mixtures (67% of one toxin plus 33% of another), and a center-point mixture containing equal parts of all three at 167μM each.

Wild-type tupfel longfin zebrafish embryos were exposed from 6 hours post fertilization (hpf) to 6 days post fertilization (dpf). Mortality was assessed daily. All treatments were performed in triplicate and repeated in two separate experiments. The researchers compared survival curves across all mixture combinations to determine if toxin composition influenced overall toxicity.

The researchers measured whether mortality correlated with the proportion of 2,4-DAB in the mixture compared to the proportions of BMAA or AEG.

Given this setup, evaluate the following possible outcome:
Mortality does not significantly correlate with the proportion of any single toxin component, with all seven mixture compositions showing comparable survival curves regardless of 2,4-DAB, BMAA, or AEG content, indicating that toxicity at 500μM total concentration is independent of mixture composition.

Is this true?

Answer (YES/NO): NO